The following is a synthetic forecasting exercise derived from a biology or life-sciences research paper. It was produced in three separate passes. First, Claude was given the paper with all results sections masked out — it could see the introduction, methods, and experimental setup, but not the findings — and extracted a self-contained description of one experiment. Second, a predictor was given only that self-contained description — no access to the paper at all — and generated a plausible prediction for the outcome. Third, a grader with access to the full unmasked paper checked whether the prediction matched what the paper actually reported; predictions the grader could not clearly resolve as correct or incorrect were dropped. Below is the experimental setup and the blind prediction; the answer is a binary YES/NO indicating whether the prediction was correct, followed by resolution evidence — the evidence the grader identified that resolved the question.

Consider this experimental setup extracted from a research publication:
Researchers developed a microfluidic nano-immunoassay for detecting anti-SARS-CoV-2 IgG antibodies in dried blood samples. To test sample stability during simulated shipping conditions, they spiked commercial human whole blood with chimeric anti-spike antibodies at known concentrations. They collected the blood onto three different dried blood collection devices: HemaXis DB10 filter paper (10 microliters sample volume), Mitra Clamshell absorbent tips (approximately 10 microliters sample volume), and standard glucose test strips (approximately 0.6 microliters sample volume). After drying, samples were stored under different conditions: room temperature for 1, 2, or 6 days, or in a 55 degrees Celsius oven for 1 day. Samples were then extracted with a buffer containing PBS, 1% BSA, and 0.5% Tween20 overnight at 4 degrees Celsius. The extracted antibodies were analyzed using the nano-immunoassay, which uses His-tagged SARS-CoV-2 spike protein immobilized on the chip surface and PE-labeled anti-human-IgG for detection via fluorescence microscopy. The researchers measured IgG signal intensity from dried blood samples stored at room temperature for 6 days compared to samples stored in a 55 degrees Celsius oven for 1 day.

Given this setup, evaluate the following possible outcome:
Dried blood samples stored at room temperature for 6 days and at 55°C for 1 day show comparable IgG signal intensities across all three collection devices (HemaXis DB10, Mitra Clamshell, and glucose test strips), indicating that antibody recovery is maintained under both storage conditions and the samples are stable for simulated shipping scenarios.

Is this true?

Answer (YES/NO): NO